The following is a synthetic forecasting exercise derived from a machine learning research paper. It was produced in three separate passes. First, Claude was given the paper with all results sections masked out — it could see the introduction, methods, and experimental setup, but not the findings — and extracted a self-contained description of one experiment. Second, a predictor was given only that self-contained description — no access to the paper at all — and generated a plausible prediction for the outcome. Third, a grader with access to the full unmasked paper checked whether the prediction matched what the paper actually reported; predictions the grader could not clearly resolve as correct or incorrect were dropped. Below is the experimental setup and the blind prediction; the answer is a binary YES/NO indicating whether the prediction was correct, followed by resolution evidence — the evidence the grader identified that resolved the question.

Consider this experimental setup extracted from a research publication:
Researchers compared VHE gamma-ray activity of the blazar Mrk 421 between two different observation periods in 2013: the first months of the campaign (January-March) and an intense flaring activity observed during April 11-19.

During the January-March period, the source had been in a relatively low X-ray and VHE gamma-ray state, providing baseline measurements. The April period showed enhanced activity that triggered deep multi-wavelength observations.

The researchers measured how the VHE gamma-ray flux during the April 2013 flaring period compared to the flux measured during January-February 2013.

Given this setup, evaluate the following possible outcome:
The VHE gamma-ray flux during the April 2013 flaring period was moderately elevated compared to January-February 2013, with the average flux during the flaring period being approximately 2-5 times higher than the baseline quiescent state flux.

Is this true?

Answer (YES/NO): NO